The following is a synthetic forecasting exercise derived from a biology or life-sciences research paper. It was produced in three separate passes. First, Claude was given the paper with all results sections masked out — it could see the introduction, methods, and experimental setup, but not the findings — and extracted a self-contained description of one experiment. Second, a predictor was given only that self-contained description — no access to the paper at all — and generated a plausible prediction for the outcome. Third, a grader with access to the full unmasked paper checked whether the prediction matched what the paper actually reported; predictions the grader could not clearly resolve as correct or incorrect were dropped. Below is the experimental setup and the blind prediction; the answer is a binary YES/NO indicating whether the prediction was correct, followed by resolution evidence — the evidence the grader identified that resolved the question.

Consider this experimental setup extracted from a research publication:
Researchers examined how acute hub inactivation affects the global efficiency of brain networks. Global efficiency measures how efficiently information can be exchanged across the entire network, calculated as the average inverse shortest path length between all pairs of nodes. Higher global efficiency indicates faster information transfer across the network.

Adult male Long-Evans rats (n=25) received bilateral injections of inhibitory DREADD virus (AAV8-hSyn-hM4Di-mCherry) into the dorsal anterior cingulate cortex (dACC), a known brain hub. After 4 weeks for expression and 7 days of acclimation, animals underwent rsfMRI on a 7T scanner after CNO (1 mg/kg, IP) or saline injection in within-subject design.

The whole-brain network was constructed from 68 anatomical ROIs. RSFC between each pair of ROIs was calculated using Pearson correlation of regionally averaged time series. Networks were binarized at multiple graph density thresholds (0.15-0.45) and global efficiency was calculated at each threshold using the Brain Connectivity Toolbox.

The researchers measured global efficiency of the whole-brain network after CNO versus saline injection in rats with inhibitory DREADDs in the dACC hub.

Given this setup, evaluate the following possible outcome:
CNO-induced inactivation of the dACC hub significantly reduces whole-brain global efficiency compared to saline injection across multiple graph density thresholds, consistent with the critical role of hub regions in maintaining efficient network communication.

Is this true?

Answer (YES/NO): NO